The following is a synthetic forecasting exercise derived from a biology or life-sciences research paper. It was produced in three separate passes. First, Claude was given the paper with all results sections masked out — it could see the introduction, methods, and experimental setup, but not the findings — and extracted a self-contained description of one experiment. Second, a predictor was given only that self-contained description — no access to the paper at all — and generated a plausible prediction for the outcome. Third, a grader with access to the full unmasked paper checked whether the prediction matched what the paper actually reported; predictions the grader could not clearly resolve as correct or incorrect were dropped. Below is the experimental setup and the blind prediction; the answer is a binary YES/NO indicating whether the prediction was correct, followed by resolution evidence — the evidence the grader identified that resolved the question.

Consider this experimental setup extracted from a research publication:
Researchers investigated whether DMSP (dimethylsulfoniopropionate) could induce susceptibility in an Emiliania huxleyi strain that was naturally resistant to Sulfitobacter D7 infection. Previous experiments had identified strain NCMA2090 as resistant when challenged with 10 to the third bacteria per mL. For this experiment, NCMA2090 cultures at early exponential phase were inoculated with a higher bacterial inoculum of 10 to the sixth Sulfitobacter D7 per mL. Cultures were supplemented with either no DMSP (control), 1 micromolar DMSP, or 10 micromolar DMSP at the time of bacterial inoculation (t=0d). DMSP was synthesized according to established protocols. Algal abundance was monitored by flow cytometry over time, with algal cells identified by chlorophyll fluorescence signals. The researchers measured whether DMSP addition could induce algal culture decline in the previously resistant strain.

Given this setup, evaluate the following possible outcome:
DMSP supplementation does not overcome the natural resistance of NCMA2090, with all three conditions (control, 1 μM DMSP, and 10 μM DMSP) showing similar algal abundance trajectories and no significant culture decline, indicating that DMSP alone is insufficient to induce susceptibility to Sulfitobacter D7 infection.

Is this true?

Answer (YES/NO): NO